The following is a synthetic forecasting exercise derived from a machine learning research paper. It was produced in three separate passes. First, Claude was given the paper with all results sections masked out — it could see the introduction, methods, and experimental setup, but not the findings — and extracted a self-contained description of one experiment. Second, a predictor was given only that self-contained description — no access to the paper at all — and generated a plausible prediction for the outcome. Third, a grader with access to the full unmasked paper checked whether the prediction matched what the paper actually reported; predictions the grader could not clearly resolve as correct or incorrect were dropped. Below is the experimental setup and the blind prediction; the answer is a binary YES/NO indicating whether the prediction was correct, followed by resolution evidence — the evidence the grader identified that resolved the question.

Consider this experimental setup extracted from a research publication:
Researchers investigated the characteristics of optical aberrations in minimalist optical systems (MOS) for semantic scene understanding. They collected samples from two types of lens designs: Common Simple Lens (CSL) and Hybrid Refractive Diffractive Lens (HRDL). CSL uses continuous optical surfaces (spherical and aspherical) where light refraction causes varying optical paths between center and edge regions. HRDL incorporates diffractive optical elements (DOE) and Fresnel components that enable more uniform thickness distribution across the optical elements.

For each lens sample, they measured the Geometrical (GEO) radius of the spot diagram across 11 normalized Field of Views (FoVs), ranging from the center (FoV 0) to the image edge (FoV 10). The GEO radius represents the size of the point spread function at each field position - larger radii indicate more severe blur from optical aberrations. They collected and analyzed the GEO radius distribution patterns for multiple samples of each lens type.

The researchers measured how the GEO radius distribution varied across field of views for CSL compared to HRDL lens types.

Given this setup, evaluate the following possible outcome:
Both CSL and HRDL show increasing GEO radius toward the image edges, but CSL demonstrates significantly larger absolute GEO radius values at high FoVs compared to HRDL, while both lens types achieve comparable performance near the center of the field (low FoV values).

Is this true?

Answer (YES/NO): NO